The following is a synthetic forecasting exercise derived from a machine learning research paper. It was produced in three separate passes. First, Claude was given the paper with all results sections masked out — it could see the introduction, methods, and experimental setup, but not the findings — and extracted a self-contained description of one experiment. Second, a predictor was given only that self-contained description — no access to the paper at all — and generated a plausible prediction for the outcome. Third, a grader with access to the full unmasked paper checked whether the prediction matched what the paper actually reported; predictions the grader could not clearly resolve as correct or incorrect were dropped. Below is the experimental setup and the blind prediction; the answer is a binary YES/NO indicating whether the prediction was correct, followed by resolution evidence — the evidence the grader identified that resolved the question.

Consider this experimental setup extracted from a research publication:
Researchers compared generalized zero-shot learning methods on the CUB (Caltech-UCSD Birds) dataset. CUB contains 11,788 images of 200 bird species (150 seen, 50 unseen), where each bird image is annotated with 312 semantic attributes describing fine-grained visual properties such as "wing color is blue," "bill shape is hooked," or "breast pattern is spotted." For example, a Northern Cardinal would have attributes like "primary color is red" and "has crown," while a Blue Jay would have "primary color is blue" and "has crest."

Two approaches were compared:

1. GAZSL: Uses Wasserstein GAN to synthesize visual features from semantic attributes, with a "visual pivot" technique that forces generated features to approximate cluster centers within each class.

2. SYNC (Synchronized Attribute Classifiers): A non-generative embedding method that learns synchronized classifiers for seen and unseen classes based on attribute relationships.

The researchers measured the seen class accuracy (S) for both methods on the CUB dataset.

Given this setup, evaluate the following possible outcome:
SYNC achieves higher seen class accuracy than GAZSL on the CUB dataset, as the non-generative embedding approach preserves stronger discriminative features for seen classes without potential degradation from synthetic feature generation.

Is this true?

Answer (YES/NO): YES